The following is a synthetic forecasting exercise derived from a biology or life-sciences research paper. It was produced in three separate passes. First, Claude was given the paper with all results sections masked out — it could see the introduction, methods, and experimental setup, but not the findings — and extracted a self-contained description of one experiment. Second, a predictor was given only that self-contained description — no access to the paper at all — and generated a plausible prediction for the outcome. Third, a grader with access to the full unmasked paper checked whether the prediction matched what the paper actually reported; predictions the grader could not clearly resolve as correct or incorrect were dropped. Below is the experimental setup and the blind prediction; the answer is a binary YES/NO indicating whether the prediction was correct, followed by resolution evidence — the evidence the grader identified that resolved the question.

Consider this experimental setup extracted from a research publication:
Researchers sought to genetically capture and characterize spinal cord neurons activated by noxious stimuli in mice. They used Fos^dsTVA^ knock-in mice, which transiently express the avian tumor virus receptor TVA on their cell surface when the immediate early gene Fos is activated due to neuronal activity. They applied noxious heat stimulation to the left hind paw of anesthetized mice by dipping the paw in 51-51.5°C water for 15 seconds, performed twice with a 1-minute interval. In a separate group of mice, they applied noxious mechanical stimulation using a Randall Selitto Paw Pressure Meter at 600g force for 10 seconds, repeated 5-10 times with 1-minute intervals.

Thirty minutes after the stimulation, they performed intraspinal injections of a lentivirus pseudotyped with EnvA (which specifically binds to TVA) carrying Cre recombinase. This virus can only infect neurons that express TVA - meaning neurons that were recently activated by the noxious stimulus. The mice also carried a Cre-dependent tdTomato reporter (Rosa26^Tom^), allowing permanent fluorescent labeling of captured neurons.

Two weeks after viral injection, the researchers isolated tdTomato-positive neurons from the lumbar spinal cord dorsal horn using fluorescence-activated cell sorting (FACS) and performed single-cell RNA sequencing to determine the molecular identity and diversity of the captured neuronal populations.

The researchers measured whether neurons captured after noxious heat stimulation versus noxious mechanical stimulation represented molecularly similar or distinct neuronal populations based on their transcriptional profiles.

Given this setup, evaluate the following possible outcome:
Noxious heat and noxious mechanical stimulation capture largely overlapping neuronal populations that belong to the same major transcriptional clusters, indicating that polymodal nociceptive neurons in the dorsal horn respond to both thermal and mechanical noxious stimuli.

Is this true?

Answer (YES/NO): NO